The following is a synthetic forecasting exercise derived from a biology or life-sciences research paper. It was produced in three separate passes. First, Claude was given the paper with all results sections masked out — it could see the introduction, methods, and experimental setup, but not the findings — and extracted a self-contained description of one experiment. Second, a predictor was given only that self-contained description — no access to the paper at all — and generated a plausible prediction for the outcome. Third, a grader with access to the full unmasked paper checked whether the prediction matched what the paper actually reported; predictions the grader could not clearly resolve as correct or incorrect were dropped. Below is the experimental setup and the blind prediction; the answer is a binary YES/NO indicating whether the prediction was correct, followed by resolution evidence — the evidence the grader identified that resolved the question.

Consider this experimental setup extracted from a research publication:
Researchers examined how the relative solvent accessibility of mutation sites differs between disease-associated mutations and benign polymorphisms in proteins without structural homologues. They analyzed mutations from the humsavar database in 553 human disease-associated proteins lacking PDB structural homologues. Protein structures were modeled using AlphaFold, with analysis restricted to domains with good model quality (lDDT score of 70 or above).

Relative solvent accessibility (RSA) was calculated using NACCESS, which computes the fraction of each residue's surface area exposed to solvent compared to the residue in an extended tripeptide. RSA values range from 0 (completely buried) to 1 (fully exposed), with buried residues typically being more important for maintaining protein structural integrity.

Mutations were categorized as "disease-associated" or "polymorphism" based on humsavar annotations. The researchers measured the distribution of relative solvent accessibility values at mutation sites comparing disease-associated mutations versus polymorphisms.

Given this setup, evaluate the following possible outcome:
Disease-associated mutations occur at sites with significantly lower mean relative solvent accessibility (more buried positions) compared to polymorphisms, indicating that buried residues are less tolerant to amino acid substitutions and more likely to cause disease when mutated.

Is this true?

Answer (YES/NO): YES